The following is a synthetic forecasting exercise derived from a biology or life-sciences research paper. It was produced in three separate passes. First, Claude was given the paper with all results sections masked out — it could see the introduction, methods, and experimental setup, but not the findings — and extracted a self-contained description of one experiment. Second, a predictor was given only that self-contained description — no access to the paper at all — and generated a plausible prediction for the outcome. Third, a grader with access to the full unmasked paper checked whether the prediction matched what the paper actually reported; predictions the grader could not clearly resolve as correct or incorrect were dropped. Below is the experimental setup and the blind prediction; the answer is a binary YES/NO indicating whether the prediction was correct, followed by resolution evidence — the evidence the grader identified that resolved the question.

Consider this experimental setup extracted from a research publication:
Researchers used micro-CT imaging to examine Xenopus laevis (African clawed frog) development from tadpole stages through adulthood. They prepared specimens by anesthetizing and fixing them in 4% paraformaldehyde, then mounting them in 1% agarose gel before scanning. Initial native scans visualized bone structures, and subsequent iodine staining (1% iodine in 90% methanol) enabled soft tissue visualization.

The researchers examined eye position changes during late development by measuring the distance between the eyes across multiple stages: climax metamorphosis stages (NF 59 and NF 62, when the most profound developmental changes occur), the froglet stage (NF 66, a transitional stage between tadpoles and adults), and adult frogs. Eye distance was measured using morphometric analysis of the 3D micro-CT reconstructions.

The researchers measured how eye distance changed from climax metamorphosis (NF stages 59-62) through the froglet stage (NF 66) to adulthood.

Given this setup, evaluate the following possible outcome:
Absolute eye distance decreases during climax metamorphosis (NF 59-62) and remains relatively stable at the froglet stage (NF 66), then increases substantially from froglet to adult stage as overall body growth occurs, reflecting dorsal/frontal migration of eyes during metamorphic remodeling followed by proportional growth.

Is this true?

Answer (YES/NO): NO